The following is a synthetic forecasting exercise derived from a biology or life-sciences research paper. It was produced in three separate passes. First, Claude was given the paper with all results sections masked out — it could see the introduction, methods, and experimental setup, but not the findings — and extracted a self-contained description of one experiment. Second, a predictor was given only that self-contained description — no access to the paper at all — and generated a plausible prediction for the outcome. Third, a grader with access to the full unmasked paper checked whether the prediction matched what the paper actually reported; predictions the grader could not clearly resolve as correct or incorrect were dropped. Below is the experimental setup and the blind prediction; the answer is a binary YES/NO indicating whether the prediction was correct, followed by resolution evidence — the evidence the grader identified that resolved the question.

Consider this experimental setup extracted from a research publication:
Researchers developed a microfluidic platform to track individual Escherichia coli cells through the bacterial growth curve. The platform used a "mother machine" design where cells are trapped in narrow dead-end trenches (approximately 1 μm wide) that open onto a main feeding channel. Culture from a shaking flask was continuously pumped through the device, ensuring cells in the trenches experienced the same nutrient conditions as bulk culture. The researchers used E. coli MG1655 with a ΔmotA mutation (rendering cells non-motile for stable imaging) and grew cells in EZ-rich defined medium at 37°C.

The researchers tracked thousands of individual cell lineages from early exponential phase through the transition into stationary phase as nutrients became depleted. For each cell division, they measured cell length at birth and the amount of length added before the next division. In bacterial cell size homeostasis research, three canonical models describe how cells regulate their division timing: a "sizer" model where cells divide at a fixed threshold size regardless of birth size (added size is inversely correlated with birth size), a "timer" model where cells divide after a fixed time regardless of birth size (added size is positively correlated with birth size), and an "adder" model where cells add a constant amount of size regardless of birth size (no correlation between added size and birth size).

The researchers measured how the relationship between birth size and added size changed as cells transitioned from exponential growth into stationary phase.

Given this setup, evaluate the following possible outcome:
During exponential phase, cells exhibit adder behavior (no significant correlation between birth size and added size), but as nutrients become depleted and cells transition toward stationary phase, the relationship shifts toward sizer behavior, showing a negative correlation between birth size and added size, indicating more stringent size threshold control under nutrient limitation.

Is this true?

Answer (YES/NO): NO